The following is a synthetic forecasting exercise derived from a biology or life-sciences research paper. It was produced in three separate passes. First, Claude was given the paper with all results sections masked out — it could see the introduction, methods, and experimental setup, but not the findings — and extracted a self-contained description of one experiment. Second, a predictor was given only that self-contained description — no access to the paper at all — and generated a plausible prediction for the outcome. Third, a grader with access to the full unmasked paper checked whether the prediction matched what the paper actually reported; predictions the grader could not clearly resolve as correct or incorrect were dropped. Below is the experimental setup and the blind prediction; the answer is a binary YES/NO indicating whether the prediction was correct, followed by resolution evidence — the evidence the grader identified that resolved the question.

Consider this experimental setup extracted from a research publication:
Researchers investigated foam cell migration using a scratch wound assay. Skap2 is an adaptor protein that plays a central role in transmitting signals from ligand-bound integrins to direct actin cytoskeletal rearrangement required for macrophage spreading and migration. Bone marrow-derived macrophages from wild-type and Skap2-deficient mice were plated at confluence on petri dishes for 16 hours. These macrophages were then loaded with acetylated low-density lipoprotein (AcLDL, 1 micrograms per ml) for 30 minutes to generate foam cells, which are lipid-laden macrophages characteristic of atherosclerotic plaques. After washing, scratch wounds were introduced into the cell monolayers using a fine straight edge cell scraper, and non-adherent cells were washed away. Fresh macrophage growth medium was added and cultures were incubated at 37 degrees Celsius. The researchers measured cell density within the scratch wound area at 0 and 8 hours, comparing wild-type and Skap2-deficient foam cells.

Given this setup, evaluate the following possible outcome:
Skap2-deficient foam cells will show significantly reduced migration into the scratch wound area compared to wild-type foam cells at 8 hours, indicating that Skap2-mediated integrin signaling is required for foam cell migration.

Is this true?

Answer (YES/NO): YES